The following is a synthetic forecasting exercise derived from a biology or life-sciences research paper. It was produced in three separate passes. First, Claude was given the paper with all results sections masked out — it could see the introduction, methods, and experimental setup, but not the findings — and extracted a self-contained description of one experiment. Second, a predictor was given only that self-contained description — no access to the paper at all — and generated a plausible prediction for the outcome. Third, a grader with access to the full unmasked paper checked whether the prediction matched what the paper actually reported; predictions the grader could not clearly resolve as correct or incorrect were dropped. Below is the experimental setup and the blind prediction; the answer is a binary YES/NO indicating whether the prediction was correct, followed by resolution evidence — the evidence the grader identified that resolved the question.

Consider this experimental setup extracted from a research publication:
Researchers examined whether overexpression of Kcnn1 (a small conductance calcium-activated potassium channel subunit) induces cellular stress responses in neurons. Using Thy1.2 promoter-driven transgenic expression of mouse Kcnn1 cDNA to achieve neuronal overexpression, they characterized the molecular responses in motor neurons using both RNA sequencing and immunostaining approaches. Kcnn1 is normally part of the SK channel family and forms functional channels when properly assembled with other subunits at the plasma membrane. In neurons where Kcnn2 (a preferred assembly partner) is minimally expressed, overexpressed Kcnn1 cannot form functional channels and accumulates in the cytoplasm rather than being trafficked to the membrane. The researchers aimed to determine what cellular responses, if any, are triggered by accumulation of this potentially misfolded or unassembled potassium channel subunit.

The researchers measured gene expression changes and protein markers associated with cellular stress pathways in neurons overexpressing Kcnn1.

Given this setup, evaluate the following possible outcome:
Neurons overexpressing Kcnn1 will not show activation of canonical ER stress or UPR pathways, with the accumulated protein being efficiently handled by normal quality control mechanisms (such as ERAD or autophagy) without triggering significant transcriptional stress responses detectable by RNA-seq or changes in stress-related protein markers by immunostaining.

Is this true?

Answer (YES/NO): NO